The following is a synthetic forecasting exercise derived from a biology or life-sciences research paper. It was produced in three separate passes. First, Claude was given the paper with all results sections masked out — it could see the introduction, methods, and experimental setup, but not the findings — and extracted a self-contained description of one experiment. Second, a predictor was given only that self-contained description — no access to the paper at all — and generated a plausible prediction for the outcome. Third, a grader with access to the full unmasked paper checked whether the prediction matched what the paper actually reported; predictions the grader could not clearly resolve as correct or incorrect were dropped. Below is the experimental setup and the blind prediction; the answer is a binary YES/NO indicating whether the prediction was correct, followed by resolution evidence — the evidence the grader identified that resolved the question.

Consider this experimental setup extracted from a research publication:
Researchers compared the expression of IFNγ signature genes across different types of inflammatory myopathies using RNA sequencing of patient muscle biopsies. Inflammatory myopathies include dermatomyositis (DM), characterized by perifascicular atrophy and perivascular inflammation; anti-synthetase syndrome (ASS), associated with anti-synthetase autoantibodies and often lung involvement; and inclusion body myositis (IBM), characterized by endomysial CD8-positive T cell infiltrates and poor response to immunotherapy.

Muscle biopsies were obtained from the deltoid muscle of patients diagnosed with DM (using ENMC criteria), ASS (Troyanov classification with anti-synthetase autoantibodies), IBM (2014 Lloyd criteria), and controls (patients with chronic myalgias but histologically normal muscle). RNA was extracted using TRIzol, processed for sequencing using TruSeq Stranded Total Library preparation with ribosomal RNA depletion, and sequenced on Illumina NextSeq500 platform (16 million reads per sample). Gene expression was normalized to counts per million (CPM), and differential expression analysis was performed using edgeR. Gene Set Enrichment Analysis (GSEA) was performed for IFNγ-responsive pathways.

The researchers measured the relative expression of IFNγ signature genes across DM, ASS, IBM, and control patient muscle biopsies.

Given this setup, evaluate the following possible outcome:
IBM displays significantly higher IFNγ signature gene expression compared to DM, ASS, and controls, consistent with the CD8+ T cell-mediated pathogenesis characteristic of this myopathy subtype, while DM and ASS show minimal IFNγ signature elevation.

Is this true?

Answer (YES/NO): NO